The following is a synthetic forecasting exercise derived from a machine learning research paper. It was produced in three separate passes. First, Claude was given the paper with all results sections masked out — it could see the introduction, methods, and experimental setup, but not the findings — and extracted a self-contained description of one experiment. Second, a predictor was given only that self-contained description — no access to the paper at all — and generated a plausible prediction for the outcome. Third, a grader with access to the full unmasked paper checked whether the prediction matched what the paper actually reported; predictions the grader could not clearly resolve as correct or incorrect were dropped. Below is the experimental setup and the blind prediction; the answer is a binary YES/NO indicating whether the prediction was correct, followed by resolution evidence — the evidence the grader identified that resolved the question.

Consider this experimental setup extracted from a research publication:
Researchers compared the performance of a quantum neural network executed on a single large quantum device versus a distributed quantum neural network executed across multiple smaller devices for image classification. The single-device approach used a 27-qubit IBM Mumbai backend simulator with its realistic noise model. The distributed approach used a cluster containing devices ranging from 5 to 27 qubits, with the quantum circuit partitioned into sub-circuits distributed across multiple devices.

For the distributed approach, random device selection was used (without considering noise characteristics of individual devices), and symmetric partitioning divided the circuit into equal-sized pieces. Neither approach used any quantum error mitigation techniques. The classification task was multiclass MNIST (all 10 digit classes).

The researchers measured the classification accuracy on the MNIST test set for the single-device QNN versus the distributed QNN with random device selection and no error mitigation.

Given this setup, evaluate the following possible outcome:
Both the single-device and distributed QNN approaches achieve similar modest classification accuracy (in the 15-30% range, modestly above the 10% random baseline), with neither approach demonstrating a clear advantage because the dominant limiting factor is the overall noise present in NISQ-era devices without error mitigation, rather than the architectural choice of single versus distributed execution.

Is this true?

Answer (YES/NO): NO